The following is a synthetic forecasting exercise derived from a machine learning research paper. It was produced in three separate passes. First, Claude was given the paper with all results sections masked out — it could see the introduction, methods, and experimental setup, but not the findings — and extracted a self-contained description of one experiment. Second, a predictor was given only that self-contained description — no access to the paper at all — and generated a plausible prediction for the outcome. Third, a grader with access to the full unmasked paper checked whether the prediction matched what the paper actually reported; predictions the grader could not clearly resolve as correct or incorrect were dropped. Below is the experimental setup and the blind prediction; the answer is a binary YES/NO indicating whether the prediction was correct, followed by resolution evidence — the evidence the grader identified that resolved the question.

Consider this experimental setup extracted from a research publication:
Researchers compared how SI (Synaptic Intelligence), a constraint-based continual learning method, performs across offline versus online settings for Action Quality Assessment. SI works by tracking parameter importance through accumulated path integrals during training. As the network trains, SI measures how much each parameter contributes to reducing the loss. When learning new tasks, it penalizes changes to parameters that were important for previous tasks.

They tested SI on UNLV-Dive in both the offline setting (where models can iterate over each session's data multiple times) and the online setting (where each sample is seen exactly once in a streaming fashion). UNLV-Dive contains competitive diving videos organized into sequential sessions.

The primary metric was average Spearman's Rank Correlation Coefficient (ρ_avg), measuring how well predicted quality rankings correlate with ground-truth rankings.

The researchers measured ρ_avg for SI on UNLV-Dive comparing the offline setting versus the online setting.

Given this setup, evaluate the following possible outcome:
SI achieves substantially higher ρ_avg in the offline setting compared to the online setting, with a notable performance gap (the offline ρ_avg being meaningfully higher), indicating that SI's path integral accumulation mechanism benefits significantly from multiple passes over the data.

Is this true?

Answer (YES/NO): NO